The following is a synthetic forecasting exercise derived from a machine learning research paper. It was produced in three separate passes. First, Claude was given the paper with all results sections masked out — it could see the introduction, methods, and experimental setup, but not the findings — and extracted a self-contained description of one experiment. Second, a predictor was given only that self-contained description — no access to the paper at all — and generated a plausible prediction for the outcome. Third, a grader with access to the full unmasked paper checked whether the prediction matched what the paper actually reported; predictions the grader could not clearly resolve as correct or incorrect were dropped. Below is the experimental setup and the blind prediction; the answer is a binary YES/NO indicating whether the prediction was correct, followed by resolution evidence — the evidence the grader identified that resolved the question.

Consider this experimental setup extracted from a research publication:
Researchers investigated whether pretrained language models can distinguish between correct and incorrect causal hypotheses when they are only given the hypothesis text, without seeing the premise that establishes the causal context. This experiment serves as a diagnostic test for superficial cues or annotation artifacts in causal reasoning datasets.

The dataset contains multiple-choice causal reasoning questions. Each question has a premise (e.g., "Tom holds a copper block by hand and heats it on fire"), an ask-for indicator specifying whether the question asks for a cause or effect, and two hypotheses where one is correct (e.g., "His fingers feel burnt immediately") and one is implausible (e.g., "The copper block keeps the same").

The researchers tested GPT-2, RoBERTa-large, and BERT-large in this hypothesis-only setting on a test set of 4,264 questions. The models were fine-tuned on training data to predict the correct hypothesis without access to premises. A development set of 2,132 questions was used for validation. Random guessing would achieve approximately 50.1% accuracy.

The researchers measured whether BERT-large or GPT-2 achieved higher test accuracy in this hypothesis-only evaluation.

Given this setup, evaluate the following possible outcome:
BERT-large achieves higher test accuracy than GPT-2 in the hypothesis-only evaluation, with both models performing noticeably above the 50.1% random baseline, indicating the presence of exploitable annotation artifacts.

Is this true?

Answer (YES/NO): NO